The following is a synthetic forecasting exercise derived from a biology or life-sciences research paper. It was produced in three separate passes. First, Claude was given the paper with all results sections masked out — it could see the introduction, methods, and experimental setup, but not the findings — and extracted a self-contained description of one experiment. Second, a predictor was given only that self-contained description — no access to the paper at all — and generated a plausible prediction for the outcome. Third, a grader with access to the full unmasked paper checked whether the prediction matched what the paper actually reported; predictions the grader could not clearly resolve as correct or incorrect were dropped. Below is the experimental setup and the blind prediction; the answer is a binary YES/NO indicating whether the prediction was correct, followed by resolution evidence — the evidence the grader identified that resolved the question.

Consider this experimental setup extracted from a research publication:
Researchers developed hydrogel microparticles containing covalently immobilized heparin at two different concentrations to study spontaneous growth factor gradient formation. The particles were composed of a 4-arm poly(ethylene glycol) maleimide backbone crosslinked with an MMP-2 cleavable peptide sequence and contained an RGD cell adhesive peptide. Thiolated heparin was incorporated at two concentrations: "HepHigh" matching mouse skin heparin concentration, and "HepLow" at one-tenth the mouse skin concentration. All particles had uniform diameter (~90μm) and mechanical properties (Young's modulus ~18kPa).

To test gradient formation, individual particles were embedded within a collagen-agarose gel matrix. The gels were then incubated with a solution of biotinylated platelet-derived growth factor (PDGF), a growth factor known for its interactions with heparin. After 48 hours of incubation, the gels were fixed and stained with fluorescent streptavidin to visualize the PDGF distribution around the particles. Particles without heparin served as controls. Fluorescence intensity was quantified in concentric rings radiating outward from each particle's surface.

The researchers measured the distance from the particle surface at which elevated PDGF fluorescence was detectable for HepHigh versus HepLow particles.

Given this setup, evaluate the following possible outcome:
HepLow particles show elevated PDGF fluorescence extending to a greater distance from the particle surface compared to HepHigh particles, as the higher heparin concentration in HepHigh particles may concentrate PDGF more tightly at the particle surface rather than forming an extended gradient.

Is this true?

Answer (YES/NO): NO